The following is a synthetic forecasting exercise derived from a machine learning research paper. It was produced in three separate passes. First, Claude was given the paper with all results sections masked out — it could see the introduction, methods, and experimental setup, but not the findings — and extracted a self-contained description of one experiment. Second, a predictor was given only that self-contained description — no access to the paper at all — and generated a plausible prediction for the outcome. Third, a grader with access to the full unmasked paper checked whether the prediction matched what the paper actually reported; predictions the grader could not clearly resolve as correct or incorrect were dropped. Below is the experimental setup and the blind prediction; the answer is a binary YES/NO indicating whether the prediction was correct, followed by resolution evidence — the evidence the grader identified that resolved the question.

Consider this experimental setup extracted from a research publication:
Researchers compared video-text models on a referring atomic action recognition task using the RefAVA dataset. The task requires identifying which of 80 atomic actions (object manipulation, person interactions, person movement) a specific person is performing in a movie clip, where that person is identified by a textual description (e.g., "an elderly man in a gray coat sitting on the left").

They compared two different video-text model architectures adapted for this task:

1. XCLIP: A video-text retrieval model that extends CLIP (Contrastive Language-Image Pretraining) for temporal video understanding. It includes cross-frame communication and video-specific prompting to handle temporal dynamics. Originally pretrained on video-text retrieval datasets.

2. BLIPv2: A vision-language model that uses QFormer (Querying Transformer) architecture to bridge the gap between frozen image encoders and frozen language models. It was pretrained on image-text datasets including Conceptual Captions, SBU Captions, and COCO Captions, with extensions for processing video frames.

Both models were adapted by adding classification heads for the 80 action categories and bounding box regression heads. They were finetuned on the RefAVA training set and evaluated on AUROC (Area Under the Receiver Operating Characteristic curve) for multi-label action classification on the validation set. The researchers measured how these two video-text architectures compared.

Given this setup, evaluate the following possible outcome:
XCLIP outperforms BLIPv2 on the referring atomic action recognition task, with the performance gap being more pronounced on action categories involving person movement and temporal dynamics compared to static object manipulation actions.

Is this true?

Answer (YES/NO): NO